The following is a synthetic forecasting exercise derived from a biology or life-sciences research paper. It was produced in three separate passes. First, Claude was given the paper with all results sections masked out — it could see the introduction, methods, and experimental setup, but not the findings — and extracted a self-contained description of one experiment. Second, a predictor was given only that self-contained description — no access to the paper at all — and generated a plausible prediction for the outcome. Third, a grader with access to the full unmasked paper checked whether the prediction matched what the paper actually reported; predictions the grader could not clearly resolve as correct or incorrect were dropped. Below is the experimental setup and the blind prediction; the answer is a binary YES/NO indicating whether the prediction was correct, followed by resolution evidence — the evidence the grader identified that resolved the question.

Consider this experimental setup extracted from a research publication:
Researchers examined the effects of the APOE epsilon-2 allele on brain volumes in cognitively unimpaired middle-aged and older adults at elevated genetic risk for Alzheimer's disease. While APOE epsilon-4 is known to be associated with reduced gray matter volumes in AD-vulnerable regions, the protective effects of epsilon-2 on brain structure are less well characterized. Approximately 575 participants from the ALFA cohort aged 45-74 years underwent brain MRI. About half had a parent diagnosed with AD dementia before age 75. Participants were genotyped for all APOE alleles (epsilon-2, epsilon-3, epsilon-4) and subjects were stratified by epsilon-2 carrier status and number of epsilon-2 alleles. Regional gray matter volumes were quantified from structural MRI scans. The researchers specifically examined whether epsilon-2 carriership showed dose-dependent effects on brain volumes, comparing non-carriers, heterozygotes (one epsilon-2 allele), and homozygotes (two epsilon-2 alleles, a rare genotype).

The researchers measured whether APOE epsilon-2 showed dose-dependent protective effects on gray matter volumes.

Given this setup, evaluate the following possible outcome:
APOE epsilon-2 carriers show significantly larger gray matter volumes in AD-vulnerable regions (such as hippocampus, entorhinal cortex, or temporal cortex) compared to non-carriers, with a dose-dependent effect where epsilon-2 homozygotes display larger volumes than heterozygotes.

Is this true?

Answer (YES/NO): YES